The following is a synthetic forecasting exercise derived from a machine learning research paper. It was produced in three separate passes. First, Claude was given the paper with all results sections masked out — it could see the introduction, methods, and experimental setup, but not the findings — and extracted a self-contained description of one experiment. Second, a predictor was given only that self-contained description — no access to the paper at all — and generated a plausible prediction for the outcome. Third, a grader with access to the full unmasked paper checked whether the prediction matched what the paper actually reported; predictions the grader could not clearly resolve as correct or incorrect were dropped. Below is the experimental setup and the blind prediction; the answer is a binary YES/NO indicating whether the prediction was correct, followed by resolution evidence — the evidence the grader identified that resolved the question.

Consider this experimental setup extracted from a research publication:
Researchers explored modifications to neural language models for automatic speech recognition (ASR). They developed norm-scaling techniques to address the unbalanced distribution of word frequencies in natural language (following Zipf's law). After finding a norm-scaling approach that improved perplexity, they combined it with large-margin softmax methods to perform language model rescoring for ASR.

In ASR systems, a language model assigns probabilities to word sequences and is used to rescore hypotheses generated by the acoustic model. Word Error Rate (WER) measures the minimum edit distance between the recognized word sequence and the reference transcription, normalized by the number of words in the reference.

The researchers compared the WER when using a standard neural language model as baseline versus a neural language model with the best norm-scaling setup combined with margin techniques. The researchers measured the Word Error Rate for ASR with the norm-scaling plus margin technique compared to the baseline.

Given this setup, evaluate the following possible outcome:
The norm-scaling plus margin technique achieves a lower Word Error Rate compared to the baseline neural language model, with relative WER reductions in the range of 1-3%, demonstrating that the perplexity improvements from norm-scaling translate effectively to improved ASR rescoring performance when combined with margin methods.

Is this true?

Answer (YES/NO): NO